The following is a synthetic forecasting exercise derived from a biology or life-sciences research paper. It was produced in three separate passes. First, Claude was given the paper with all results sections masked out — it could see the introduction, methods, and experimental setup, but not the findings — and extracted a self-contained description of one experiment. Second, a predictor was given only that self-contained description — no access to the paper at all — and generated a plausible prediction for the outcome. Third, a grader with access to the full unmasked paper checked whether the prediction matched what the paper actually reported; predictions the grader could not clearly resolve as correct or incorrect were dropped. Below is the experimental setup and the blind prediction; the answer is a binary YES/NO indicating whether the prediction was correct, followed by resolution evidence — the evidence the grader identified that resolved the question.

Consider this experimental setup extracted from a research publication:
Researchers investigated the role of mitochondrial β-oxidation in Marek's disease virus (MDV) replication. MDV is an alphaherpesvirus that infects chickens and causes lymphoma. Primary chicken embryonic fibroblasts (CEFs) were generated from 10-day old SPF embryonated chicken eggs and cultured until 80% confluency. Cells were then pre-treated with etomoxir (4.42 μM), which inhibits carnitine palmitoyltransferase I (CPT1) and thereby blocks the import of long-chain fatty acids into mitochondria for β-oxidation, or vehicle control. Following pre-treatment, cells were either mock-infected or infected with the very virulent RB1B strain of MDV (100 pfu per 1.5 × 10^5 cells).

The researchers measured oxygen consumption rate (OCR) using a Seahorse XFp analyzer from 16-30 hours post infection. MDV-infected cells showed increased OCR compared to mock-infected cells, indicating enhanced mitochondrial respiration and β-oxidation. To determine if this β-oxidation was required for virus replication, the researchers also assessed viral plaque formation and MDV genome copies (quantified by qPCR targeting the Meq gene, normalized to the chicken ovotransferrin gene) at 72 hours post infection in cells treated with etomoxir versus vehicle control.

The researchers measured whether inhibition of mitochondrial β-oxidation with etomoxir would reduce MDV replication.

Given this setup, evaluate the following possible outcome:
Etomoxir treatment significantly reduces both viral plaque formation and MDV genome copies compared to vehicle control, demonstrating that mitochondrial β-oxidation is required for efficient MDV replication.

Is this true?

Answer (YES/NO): NO